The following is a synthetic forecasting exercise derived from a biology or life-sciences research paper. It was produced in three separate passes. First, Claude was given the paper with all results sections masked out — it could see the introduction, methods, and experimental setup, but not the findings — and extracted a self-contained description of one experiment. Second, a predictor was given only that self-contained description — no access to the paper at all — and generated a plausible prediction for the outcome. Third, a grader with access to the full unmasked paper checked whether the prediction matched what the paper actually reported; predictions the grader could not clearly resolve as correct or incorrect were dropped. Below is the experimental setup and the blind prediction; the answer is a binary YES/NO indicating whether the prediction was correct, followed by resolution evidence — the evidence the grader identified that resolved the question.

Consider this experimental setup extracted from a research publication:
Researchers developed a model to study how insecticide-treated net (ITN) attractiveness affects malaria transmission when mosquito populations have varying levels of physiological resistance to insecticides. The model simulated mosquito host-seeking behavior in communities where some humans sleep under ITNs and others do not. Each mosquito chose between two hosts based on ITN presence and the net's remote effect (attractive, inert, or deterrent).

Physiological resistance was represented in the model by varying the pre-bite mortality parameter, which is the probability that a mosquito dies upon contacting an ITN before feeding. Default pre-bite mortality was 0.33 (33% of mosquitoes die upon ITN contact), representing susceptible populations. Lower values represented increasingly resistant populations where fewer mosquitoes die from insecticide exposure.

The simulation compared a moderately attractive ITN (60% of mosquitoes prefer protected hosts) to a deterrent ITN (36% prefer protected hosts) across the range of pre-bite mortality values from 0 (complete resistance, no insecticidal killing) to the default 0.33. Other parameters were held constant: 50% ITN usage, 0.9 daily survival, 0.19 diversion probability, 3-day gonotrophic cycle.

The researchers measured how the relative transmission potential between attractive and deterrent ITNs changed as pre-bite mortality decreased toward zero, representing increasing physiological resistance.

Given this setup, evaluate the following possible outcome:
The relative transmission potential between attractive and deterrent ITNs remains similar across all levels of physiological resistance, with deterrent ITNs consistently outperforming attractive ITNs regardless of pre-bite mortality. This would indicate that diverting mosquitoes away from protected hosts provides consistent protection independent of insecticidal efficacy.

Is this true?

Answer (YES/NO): NO